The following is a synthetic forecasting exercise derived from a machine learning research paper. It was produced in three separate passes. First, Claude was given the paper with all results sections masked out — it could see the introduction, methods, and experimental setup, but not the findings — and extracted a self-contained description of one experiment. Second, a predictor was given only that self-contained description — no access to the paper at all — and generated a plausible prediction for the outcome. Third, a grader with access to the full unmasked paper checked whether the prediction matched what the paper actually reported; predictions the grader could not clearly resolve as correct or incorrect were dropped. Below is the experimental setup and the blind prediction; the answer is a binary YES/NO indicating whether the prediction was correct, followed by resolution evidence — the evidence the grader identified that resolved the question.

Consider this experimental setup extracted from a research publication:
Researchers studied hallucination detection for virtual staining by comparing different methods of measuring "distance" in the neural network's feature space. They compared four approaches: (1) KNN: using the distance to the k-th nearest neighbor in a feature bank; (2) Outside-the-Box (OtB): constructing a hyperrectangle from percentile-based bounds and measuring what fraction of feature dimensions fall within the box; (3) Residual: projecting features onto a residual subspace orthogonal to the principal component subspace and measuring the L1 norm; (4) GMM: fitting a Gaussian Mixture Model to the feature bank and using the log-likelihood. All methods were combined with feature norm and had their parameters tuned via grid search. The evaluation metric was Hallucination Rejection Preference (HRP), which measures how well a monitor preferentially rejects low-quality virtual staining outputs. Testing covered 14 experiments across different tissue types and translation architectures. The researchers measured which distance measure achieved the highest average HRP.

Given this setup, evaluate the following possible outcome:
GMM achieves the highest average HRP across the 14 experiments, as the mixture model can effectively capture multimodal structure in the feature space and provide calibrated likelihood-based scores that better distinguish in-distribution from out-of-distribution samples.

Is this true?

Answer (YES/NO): NO